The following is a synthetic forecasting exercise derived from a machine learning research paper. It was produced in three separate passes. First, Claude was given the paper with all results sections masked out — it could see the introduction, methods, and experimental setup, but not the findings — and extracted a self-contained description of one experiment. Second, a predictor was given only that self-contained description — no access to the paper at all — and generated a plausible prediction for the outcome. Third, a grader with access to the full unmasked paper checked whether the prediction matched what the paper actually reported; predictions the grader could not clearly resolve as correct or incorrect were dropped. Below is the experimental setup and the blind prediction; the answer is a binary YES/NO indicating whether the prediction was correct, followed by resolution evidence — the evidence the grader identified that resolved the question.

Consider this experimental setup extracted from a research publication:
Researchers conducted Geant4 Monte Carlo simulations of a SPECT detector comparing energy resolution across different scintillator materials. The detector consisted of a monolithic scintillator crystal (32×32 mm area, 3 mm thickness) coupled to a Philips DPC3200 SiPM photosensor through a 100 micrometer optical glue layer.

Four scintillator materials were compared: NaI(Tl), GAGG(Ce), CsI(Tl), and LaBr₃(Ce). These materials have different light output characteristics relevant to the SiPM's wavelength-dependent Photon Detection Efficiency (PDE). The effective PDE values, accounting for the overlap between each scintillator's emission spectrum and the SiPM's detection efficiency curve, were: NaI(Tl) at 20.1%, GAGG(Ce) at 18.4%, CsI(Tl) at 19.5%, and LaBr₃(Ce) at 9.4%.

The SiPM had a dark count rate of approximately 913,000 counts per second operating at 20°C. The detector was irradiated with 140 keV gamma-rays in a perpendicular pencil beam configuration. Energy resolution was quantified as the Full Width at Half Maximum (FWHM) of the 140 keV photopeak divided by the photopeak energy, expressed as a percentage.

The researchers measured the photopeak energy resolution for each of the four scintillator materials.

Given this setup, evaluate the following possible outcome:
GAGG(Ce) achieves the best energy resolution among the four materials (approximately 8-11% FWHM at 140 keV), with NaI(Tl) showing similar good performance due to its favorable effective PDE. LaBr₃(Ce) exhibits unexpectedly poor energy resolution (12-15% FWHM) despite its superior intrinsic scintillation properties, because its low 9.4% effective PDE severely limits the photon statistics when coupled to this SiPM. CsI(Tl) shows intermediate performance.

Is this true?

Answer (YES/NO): NO